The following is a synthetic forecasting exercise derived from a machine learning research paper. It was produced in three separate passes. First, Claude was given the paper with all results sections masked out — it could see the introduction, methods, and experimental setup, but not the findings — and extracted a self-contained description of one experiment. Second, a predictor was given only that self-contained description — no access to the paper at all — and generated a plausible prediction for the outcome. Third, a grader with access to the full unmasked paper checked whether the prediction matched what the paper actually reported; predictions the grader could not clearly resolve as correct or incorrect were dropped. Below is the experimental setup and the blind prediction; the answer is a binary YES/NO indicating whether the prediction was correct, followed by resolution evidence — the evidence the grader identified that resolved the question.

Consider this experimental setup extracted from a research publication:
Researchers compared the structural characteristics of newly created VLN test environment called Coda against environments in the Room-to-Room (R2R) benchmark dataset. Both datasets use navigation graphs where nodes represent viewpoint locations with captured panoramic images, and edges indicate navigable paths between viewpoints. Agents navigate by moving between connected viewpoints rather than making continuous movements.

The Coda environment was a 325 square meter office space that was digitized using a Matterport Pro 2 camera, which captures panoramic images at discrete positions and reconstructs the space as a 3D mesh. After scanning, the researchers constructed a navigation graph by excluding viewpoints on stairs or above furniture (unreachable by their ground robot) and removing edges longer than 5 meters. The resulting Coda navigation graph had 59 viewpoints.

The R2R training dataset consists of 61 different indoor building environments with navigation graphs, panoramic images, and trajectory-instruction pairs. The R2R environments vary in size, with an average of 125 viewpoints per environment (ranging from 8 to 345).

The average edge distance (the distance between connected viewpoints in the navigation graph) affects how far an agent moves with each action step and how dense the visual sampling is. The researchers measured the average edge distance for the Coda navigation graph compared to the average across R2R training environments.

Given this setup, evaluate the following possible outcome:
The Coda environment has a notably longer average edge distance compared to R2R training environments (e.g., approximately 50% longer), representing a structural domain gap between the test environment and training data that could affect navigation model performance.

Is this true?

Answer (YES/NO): NO